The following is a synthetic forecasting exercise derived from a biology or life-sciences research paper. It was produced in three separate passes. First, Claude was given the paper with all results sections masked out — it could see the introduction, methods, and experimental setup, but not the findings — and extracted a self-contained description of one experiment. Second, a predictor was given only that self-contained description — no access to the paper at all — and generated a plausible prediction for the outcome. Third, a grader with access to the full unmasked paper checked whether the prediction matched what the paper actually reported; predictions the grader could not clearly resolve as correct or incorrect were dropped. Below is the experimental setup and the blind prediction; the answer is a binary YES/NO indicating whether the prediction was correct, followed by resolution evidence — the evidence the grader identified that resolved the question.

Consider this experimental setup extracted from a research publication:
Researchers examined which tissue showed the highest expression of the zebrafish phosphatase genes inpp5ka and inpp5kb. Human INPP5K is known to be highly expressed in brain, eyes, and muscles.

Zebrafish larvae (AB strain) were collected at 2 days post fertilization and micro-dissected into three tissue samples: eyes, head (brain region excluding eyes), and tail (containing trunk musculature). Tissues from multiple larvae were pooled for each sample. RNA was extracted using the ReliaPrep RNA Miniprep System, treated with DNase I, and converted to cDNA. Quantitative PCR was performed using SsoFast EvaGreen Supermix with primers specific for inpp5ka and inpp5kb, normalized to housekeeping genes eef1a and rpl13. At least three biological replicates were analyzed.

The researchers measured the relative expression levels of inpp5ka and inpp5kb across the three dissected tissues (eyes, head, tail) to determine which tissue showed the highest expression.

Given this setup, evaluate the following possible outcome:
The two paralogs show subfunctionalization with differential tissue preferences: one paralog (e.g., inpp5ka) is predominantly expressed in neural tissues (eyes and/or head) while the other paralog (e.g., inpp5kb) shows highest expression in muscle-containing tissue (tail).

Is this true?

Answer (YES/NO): NO